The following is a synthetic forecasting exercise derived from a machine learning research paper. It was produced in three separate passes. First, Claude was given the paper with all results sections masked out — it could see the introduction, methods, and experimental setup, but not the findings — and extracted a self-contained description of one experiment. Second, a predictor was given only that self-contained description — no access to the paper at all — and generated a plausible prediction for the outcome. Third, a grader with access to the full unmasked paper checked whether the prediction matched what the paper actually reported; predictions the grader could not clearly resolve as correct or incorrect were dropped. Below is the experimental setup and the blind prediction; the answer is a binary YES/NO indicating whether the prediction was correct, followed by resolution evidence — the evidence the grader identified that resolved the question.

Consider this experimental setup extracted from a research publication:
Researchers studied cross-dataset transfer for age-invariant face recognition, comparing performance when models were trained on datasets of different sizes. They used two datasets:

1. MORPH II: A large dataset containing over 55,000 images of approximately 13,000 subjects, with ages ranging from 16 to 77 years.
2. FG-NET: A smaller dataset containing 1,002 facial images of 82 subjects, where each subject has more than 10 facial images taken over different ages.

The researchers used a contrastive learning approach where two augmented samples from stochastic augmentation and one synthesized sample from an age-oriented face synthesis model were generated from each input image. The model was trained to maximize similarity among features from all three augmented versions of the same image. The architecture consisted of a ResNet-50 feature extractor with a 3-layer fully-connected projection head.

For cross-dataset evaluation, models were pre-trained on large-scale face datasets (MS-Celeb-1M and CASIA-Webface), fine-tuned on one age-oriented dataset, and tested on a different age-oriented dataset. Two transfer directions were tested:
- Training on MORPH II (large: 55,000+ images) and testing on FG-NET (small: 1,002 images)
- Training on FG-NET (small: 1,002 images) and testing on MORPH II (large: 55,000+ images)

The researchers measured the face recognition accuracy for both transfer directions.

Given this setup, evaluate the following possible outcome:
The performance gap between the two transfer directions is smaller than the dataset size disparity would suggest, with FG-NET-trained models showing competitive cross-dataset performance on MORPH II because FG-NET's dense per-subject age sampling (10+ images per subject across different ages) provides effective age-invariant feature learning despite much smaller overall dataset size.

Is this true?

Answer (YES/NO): NO